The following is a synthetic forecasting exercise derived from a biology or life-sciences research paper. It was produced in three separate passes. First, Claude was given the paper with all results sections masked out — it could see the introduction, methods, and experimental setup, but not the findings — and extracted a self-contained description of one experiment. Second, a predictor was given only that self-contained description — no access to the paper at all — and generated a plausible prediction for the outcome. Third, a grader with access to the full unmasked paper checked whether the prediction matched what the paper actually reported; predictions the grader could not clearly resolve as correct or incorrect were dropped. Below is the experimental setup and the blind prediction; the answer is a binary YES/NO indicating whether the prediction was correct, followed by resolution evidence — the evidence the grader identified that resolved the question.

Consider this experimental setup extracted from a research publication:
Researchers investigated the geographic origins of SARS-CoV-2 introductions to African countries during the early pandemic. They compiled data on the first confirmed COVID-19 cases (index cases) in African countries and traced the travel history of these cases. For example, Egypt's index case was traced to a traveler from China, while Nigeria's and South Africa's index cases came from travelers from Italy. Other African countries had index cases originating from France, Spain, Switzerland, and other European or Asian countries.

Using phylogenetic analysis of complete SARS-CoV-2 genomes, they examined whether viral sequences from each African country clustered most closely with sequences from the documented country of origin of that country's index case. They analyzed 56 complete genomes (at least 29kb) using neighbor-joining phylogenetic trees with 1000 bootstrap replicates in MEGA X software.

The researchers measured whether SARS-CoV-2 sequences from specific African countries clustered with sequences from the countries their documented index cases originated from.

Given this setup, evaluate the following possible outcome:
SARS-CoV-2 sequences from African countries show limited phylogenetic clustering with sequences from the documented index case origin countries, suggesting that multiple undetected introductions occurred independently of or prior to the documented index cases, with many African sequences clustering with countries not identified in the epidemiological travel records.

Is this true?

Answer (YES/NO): NO